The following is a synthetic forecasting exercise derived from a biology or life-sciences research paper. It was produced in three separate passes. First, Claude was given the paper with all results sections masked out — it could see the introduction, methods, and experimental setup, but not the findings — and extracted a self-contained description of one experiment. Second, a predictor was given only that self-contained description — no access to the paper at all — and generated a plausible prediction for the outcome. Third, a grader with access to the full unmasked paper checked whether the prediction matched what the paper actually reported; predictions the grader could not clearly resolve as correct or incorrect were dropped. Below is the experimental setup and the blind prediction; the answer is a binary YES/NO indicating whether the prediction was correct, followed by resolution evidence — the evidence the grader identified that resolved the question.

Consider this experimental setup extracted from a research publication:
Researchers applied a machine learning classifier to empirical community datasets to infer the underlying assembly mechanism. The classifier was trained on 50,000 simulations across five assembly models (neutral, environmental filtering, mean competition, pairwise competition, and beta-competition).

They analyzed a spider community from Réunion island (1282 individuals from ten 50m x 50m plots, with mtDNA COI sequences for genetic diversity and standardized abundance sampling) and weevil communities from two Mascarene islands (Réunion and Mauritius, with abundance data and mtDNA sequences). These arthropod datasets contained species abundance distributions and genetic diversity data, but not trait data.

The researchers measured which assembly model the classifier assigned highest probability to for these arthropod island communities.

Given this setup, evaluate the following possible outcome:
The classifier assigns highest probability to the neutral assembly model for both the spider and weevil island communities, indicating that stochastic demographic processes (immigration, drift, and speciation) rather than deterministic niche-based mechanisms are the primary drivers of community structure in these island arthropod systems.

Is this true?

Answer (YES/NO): NO